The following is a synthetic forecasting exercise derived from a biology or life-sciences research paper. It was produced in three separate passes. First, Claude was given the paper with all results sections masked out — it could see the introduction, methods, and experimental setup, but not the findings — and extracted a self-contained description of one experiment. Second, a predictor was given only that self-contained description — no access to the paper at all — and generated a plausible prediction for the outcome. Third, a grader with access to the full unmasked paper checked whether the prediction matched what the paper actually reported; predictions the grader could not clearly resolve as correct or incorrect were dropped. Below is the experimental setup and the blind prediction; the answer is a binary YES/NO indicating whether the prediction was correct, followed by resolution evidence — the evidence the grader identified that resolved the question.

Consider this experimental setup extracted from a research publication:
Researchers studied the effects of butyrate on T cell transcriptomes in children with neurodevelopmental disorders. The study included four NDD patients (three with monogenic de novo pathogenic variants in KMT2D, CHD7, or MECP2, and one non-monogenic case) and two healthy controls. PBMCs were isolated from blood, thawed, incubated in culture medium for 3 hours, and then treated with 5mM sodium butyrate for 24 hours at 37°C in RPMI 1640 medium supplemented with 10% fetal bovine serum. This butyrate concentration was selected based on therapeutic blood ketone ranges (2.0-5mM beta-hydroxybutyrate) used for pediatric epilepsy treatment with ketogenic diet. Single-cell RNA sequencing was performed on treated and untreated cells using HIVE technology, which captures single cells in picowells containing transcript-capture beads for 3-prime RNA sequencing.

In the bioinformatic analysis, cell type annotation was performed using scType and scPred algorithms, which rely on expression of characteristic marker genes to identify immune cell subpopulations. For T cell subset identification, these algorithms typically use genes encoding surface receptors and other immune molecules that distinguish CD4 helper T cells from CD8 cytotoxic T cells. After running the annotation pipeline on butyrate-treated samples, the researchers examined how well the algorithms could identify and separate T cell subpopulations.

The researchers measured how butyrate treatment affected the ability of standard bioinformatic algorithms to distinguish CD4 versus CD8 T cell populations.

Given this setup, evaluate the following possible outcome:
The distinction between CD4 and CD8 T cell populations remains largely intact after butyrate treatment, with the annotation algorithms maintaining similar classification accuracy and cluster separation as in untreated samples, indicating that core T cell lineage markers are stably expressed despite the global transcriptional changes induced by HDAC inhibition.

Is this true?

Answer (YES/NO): NO